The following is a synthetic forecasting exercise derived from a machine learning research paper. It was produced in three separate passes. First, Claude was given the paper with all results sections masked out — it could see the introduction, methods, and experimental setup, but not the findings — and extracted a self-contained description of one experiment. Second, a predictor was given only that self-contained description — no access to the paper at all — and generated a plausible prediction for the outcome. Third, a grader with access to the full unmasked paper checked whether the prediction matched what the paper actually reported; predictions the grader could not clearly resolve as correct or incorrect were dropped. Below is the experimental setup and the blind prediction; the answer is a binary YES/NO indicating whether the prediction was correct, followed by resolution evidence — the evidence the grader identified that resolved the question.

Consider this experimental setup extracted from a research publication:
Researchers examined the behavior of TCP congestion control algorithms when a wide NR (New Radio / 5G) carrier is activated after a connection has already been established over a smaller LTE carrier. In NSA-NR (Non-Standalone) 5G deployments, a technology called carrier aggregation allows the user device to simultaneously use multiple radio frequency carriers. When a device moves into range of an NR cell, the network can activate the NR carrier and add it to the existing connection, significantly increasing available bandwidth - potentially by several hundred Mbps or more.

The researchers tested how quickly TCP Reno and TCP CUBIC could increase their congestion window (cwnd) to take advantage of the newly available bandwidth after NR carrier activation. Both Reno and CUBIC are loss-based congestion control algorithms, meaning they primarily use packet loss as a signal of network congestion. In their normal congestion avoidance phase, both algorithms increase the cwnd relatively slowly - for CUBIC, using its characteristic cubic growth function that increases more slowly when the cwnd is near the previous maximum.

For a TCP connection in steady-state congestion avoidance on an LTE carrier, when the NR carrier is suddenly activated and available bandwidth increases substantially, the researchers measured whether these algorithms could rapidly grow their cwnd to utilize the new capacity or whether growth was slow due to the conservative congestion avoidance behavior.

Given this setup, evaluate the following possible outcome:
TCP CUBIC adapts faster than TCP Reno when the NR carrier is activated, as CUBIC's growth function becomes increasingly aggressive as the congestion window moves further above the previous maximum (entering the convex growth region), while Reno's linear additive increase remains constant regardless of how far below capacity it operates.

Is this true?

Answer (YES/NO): NO